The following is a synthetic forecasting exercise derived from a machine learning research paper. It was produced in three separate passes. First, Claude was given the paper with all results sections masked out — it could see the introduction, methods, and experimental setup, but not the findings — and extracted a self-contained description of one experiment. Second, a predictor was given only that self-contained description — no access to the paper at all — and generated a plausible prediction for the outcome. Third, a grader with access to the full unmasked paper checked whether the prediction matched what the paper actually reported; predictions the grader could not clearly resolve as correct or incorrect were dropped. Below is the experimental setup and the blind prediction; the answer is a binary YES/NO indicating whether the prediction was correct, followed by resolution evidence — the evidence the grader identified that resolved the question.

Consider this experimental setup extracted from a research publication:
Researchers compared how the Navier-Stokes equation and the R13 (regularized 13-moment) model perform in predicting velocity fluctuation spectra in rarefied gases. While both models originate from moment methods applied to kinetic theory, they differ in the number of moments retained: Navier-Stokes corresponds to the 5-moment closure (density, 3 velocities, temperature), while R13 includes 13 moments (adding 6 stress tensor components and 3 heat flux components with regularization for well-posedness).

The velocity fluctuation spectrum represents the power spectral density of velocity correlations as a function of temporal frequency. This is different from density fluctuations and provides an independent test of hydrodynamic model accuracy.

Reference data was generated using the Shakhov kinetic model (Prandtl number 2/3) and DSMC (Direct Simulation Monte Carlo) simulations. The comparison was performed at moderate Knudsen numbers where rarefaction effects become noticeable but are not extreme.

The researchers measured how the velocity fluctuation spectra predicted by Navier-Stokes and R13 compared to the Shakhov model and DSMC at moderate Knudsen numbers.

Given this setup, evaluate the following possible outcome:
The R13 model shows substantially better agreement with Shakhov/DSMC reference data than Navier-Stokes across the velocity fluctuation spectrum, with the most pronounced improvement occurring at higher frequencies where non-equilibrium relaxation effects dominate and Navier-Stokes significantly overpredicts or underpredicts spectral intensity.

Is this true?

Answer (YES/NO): NO